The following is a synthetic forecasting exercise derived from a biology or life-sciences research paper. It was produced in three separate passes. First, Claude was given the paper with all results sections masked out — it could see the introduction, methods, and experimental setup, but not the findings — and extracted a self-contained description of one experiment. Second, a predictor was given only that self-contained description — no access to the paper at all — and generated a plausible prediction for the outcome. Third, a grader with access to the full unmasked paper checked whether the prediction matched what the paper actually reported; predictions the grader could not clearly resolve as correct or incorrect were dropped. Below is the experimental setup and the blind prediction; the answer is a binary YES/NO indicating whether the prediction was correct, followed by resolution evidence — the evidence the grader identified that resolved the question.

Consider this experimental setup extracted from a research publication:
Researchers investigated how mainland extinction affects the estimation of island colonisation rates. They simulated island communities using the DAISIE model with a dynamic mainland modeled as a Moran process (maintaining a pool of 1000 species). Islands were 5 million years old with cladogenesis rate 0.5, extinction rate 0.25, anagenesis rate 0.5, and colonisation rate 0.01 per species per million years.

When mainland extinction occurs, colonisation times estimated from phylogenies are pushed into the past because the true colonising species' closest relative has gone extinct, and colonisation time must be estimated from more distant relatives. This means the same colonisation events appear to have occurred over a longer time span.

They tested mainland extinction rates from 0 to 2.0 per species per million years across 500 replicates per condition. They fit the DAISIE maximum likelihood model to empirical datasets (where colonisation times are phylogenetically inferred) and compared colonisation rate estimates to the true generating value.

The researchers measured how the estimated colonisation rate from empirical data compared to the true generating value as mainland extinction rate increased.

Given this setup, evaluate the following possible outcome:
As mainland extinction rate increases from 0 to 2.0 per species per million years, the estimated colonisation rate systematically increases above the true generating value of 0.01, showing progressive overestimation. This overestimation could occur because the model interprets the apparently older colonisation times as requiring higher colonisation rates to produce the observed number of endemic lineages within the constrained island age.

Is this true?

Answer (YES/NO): NO